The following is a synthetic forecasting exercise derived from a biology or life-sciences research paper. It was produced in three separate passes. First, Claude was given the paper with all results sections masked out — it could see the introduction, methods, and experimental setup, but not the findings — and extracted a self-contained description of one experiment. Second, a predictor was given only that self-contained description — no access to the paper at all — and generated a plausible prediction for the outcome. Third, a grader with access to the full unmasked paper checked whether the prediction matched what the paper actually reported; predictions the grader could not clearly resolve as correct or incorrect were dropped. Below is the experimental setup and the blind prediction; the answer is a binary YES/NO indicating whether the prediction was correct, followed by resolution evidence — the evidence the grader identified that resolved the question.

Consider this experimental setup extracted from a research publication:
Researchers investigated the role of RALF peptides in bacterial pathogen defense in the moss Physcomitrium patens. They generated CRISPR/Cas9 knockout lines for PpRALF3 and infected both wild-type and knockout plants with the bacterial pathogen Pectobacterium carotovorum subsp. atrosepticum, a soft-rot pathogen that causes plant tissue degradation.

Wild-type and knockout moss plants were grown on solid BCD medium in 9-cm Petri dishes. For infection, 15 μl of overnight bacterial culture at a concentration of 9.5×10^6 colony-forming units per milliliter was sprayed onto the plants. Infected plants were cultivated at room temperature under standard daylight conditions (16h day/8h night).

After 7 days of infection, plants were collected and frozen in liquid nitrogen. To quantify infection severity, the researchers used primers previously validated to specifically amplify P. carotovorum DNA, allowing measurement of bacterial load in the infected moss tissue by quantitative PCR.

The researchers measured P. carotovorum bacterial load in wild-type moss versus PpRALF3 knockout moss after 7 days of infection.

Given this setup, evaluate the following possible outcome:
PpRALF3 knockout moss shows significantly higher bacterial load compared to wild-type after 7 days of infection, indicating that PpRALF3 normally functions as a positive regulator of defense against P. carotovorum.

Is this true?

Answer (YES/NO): NO